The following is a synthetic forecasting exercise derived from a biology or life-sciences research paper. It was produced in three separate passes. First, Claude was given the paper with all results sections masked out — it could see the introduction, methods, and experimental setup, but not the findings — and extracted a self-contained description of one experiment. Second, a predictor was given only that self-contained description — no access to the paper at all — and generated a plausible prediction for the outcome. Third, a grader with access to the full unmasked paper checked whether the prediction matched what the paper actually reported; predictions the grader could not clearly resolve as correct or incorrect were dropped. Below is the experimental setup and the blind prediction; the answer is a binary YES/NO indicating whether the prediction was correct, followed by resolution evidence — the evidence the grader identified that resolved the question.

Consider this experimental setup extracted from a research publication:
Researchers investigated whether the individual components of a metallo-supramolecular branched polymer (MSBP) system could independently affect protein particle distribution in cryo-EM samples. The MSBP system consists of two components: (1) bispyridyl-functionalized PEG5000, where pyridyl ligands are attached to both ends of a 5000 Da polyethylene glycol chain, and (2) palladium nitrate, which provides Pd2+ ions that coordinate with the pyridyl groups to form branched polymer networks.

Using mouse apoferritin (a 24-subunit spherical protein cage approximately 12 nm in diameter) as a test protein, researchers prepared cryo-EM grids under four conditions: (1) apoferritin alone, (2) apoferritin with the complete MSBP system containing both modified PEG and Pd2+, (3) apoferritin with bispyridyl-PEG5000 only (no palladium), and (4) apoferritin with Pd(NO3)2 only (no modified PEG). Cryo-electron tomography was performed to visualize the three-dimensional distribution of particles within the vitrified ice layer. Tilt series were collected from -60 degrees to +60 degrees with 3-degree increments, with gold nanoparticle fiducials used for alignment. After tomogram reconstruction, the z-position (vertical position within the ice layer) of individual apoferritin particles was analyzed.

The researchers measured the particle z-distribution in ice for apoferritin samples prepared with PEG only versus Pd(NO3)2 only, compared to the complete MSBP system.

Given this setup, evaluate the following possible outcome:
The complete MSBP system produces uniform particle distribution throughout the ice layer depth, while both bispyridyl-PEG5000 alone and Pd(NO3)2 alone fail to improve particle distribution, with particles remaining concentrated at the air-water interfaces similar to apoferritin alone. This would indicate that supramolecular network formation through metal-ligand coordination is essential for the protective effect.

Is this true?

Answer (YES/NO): YES